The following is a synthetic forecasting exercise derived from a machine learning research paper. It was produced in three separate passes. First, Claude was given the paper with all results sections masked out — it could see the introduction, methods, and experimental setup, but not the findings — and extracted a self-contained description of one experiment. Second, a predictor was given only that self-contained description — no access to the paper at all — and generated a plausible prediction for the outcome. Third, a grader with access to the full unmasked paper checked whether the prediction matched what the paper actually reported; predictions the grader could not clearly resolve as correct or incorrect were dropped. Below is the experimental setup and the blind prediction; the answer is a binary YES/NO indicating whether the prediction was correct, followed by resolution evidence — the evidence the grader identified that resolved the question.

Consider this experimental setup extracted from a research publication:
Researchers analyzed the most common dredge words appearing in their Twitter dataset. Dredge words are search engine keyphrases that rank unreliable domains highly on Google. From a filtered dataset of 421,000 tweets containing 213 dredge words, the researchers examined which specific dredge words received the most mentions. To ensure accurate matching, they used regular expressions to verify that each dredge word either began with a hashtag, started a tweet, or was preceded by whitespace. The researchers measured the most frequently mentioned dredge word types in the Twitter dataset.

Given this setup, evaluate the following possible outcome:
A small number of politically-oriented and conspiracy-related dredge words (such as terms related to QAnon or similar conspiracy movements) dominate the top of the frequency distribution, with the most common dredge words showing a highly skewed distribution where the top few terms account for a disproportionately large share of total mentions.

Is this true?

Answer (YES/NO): NO